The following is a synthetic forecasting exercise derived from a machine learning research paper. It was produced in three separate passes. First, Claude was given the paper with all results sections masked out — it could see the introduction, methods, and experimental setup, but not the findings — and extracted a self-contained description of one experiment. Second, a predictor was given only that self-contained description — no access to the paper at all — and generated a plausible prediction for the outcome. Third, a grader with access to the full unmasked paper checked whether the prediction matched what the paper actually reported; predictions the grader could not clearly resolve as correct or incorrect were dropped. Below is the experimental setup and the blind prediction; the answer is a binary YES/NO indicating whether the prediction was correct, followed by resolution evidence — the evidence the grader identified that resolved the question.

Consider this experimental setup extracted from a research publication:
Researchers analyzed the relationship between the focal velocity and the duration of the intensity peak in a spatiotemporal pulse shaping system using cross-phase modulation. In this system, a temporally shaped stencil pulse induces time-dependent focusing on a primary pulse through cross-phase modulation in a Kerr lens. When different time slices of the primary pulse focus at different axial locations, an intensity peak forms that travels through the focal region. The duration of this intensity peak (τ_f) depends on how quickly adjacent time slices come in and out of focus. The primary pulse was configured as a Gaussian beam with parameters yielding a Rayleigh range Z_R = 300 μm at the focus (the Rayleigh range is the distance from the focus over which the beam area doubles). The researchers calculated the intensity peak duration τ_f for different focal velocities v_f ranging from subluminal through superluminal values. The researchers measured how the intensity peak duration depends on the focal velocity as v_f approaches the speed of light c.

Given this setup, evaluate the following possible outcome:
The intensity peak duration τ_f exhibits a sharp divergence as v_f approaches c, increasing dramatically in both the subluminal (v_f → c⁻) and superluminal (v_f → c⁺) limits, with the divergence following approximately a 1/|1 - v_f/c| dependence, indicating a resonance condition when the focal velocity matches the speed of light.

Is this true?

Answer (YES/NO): NO